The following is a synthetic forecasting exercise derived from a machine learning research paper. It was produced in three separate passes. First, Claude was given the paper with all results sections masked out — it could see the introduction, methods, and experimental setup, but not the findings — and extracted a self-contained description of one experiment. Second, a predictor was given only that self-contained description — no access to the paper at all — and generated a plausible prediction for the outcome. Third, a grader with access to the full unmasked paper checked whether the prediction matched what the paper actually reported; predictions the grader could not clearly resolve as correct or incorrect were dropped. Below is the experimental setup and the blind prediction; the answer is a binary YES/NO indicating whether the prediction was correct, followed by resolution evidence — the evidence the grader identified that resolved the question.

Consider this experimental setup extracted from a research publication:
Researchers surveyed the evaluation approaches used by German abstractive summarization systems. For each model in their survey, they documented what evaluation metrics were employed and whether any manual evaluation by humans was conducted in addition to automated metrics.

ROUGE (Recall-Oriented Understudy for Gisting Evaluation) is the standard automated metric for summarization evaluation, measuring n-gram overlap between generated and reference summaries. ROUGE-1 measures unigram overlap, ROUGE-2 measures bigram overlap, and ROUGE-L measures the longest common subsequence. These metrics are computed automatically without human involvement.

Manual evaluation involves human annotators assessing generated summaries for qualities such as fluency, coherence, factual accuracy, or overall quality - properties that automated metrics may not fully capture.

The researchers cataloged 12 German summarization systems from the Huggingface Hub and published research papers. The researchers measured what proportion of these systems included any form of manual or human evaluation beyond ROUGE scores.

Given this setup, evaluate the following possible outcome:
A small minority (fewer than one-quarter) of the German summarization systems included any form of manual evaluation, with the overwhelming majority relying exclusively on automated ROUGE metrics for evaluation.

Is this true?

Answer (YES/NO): NO